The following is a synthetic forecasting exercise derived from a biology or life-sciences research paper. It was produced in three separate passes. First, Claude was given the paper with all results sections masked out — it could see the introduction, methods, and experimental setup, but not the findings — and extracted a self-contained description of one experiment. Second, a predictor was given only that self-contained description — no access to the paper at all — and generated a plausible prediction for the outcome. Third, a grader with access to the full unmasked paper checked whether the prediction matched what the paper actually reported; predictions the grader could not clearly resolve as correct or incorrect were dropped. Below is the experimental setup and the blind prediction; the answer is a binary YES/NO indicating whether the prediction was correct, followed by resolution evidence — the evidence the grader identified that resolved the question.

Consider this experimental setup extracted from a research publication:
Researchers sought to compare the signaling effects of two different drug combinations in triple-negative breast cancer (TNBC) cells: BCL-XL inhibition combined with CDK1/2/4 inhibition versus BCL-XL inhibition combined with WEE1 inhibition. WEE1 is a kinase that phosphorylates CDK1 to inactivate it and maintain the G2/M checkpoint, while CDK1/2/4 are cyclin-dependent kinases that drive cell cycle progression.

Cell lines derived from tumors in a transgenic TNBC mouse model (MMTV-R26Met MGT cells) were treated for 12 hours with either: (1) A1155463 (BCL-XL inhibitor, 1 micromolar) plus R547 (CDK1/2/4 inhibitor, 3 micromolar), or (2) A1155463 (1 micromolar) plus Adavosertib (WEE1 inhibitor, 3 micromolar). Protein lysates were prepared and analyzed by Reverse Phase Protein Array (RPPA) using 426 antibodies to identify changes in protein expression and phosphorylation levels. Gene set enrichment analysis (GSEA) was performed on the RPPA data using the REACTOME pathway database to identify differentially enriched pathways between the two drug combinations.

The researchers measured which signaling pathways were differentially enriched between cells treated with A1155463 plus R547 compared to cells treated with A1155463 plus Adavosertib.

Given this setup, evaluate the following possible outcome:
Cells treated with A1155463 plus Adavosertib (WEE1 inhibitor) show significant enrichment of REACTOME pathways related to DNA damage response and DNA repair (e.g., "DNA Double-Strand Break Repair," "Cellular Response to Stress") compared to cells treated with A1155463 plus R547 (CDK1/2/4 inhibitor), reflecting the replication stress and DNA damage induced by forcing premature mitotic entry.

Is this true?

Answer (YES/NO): NO